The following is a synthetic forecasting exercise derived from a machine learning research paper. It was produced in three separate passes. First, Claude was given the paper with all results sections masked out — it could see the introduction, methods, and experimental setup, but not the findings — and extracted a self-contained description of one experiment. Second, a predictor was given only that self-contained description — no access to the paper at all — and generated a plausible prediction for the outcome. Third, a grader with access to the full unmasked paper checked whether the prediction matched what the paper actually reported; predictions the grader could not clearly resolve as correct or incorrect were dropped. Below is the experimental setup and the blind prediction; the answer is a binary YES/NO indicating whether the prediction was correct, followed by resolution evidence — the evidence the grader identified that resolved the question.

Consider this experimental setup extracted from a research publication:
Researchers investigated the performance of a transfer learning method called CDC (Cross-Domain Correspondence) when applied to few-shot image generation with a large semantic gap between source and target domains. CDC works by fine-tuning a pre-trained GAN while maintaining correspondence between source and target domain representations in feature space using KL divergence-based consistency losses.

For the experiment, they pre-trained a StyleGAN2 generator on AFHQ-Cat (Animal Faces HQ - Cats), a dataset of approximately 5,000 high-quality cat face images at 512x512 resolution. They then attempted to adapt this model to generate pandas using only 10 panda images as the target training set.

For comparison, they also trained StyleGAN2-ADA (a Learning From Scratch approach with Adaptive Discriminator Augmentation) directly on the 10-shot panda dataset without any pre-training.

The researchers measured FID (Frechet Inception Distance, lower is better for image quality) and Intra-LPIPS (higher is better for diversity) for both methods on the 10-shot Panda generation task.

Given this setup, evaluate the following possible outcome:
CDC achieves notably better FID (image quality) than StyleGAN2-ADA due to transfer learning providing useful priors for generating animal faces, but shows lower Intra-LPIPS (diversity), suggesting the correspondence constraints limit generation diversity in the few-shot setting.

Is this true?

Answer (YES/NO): NO